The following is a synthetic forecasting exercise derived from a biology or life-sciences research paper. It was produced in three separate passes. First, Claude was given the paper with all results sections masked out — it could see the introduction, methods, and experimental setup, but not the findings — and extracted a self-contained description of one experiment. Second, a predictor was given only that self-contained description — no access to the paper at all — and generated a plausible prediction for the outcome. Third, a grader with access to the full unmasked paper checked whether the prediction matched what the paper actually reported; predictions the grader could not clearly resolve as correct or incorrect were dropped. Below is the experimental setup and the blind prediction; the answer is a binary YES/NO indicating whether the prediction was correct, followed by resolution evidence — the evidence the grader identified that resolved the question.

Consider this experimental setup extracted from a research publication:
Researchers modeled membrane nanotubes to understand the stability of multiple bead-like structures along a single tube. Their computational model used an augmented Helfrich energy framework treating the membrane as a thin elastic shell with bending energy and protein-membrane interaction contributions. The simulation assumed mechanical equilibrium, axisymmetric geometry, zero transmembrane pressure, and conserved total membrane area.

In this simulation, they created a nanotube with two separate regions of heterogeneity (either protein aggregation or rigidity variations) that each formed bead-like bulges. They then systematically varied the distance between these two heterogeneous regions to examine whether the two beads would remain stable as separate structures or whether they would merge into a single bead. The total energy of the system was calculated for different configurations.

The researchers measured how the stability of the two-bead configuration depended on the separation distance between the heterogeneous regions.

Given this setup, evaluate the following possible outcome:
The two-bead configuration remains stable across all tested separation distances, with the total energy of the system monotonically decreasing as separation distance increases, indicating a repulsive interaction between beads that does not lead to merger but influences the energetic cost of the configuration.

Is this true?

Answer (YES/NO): NO